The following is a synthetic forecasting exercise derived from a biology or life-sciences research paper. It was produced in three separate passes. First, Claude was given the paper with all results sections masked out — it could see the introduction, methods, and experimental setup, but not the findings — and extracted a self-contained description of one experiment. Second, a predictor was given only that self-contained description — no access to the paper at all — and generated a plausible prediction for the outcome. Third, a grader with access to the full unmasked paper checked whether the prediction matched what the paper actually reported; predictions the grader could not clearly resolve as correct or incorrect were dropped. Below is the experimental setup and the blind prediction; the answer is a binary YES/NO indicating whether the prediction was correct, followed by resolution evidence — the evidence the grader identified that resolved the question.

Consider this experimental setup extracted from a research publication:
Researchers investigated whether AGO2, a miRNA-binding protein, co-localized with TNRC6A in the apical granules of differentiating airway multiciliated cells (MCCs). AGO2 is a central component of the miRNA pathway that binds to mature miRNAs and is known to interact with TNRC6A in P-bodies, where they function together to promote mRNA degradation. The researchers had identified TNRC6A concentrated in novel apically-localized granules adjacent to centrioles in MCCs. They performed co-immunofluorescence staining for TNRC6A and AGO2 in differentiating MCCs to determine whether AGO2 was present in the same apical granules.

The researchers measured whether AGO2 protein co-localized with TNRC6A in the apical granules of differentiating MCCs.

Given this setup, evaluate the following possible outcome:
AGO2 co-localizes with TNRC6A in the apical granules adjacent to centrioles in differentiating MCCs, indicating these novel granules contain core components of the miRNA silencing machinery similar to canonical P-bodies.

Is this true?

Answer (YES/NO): YES